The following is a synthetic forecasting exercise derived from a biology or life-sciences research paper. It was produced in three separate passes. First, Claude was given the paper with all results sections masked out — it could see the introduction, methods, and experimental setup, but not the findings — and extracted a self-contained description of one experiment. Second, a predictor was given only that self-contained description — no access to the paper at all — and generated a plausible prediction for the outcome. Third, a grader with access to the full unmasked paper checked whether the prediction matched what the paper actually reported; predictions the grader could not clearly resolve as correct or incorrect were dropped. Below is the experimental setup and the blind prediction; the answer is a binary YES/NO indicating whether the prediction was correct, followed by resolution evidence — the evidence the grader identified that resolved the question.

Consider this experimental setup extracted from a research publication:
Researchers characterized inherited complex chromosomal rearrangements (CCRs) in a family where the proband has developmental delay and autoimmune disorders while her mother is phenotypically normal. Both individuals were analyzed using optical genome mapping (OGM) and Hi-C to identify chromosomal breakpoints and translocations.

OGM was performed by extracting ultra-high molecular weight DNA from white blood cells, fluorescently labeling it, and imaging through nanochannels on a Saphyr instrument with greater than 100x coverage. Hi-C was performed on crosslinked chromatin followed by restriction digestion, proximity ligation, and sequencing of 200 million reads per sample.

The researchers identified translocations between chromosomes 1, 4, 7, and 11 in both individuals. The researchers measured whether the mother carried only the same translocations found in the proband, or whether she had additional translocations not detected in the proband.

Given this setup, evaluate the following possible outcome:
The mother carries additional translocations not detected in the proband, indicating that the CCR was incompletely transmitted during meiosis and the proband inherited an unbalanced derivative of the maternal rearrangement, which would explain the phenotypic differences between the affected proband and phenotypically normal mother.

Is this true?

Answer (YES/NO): YES